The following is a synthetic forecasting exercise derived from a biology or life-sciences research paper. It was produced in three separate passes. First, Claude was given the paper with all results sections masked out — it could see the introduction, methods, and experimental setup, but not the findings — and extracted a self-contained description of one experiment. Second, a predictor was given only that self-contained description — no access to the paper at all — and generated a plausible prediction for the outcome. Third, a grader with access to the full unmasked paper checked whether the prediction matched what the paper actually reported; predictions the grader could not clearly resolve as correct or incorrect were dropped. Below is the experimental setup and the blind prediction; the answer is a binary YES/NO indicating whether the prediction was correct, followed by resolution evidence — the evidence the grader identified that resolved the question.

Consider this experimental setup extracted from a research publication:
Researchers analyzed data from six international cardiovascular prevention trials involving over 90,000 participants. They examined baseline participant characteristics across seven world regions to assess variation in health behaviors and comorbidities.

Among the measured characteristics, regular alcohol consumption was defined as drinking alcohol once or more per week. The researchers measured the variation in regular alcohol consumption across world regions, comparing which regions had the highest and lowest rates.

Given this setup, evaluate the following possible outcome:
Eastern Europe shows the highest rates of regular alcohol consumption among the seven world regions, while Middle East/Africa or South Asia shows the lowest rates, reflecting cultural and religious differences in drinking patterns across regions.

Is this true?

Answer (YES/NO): NO